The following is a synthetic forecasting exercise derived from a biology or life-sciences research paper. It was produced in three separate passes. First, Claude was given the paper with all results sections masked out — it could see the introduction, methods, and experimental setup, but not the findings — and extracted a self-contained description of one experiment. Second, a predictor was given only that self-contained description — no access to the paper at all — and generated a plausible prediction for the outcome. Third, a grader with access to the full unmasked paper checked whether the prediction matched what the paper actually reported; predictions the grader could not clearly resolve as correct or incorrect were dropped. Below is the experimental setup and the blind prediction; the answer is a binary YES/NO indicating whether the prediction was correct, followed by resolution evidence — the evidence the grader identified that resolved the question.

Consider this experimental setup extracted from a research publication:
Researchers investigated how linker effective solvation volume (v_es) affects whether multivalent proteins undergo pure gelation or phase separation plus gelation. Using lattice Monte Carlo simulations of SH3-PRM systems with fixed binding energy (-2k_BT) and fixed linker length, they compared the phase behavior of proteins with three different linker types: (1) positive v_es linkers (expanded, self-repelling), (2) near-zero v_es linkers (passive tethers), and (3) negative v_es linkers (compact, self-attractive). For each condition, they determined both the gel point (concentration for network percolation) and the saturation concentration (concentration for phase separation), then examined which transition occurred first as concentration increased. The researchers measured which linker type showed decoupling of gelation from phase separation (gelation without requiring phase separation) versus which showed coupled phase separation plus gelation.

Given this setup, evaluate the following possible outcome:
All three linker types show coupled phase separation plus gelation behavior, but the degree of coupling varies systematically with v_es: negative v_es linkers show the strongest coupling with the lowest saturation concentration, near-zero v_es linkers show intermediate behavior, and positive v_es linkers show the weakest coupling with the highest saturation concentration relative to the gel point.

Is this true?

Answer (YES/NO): NO